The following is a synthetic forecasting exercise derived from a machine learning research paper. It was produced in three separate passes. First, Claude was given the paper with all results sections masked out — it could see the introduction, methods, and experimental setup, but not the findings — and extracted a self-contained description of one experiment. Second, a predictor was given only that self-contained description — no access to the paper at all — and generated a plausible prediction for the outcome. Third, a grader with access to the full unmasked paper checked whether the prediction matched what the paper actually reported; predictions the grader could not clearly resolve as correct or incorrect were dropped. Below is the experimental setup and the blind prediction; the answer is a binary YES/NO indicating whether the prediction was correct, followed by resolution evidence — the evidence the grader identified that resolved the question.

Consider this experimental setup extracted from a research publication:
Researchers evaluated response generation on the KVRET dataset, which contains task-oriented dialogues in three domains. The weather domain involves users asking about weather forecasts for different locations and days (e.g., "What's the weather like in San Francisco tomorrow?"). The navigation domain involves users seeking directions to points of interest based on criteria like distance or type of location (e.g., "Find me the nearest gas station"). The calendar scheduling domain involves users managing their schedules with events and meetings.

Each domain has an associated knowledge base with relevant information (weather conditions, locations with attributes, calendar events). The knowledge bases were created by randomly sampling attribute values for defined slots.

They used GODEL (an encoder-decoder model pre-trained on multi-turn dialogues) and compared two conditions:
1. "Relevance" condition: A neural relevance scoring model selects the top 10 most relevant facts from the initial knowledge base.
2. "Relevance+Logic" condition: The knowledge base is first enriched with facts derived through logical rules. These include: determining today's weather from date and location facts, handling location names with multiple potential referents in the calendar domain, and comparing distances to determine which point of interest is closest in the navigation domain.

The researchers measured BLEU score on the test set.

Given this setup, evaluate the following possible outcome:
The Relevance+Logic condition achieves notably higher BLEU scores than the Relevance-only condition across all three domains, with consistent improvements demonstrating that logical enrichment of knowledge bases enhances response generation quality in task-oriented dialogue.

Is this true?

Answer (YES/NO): NO